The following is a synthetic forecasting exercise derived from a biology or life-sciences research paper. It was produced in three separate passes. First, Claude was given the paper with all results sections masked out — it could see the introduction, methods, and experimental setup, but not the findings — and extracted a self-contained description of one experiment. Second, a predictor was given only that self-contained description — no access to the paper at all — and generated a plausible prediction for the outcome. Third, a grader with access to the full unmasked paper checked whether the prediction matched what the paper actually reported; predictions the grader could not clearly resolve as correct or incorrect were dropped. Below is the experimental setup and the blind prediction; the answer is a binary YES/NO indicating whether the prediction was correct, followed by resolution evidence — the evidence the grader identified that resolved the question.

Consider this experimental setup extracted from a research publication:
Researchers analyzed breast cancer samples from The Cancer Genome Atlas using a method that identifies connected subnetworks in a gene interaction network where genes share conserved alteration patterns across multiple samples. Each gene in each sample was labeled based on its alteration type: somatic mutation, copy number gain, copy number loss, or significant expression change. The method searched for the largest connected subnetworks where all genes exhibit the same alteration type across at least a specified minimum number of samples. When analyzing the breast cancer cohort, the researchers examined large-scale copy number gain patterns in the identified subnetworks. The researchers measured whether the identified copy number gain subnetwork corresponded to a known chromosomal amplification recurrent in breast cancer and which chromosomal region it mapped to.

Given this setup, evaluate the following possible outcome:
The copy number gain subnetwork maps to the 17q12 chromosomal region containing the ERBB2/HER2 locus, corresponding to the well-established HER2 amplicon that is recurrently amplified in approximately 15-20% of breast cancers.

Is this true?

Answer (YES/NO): NO